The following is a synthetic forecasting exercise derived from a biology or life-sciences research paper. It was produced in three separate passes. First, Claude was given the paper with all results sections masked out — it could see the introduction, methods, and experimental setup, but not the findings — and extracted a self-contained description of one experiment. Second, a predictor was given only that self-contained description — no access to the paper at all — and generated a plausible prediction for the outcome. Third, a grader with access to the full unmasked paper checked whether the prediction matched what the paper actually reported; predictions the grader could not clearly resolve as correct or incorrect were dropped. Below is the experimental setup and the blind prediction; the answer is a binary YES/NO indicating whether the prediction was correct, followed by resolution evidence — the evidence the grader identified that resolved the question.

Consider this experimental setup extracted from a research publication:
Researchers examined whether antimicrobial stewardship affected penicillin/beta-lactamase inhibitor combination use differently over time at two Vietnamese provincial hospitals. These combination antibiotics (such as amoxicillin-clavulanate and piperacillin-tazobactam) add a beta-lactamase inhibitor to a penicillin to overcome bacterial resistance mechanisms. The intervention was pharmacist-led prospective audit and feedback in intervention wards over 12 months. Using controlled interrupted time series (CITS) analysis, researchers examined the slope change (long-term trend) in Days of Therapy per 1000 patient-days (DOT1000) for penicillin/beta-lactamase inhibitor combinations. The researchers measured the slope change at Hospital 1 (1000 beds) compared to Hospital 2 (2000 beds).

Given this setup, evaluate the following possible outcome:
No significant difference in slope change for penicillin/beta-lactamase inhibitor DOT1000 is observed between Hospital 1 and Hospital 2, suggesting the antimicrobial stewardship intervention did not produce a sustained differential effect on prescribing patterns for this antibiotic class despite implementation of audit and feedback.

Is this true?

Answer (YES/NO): NO